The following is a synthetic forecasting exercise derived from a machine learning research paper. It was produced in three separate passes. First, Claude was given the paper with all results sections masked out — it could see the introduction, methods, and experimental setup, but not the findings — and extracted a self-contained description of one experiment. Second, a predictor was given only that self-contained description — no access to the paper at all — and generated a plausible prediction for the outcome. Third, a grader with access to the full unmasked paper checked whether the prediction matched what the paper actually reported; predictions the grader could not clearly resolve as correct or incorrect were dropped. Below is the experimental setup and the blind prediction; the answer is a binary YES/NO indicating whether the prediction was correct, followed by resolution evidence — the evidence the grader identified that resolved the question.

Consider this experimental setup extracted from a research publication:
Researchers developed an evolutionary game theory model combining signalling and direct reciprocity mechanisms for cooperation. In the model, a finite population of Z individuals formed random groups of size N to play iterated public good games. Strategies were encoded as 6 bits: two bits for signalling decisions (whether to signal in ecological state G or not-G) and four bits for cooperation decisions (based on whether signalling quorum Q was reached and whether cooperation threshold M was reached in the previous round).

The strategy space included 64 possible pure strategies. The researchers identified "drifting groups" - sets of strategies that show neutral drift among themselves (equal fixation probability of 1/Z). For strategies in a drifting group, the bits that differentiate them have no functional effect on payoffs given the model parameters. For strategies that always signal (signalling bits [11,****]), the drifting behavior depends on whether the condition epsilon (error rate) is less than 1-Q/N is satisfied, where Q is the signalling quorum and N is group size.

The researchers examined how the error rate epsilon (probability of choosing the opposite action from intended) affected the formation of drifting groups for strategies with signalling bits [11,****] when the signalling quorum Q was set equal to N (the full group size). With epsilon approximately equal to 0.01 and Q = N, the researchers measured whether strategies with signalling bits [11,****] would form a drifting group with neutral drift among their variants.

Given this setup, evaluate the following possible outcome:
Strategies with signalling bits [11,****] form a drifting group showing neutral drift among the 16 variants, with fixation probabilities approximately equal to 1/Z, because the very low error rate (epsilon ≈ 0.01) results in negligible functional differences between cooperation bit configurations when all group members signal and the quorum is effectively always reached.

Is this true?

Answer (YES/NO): NO